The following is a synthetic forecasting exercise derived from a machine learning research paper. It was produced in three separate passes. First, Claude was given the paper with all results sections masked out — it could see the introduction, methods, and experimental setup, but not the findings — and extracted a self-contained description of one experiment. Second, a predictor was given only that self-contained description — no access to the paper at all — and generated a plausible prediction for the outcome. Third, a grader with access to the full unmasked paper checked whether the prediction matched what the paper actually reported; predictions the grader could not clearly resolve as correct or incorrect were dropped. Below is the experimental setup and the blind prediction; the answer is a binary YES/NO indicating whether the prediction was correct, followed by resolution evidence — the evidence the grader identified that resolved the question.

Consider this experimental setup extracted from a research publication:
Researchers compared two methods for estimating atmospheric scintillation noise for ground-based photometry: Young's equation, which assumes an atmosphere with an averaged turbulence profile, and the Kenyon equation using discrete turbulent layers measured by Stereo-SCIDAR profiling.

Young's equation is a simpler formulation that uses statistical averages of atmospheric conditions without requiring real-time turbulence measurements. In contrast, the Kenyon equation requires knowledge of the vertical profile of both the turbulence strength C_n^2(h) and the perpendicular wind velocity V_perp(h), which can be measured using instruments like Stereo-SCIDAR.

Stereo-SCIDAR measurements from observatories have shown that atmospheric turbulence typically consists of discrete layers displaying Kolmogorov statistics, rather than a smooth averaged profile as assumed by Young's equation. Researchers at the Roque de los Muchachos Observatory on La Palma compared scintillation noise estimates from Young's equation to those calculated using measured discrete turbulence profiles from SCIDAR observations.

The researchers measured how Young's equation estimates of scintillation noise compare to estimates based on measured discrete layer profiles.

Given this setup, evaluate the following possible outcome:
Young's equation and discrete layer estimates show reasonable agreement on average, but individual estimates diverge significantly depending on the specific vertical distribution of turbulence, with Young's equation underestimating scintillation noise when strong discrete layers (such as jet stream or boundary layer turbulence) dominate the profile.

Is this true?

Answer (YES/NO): NO